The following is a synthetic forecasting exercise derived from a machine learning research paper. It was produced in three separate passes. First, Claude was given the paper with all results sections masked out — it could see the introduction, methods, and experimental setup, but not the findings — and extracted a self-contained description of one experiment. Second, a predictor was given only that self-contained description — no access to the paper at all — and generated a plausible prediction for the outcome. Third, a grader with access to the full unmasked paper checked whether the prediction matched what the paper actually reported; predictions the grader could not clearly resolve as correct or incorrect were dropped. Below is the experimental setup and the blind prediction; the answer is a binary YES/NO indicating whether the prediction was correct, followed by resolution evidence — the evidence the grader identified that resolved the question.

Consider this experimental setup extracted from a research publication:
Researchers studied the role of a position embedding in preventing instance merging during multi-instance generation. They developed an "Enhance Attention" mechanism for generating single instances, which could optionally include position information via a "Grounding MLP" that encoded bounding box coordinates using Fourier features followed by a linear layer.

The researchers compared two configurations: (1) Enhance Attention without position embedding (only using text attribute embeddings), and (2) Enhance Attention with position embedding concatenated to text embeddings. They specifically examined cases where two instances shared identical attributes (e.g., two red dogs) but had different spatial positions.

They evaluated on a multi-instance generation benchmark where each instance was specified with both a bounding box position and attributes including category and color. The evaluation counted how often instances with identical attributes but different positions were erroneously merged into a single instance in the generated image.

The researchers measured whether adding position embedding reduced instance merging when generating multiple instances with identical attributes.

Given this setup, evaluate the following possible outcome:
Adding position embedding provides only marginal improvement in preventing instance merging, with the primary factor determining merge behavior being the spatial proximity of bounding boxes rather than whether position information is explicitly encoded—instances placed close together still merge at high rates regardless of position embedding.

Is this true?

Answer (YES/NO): NO